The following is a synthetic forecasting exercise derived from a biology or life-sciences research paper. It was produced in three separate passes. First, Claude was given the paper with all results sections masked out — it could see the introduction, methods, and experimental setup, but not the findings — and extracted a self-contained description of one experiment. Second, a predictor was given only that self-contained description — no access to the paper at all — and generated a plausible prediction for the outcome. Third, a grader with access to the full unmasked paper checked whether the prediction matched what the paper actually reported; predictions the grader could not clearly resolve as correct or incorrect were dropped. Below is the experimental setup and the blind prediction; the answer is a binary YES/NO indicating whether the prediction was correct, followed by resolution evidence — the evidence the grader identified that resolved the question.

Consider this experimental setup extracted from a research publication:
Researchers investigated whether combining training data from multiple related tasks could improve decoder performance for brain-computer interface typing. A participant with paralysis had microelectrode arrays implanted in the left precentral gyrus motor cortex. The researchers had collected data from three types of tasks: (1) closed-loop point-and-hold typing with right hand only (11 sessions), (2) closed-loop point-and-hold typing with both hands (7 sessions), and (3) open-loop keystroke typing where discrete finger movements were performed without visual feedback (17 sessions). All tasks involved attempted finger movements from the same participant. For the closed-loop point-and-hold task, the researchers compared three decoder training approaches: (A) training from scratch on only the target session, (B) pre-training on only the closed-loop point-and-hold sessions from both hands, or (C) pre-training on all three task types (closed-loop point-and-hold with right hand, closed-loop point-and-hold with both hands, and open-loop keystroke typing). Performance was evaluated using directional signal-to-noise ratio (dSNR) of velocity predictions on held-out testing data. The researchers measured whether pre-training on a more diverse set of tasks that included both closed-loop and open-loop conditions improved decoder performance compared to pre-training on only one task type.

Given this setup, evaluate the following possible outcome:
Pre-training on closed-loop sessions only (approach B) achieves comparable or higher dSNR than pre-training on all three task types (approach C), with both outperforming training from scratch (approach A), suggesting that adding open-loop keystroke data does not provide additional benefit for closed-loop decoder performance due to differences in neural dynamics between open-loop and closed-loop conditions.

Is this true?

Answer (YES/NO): NO